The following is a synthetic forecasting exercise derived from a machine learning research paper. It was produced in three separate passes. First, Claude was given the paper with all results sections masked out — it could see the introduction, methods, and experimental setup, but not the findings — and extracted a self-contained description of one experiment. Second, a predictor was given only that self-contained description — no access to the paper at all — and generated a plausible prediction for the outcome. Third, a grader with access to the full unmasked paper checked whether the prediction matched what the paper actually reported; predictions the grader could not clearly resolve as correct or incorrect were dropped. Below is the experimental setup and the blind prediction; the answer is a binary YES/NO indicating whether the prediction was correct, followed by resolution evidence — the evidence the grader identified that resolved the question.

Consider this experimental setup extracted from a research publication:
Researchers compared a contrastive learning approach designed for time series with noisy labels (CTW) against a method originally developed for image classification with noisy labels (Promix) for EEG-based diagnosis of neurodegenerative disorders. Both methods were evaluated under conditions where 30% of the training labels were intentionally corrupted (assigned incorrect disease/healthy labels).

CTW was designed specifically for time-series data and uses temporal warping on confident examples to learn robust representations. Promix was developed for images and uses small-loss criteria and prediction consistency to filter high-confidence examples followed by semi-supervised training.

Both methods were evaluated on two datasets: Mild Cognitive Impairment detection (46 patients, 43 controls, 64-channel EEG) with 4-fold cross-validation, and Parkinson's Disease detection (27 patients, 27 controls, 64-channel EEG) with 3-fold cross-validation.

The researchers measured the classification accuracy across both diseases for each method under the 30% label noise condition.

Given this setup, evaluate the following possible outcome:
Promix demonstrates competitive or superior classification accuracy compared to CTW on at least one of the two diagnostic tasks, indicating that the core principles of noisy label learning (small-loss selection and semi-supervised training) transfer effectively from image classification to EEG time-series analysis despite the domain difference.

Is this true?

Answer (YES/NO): YES